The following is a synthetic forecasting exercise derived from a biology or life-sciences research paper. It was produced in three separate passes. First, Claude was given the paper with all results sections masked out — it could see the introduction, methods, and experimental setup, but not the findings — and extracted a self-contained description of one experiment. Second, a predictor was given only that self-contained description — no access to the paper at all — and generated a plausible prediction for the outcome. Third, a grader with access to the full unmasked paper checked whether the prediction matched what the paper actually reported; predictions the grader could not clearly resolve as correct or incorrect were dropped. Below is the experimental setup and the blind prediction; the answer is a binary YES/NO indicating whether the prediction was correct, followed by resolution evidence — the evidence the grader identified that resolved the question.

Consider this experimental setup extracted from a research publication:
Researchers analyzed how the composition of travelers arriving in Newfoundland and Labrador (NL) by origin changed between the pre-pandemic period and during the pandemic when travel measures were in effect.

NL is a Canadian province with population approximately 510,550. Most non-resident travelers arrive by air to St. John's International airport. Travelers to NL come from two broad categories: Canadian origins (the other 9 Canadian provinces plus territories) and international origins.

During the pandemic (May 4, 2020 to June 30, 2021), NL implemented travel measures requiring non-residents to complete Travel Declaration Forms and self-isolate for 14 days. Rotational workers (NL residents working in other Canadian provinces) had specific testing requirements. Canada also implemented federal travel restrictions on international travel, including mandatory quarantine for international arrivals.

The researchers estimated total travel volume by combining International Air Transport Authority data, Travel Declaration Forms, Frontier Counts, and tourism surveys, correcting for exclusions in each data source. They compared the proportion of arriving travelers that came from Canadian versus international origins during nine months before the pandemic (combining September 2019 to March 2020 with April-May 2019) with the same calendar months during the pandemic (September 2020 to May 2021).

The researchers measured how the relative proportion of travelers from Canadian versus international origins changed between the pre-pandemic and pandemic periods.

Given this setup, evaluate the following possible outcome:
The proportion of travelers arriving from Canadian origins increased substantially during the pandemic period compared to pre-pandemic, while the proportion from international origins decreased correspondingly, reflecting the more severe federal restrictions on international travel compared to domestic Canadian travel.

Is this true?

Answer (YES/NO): NO